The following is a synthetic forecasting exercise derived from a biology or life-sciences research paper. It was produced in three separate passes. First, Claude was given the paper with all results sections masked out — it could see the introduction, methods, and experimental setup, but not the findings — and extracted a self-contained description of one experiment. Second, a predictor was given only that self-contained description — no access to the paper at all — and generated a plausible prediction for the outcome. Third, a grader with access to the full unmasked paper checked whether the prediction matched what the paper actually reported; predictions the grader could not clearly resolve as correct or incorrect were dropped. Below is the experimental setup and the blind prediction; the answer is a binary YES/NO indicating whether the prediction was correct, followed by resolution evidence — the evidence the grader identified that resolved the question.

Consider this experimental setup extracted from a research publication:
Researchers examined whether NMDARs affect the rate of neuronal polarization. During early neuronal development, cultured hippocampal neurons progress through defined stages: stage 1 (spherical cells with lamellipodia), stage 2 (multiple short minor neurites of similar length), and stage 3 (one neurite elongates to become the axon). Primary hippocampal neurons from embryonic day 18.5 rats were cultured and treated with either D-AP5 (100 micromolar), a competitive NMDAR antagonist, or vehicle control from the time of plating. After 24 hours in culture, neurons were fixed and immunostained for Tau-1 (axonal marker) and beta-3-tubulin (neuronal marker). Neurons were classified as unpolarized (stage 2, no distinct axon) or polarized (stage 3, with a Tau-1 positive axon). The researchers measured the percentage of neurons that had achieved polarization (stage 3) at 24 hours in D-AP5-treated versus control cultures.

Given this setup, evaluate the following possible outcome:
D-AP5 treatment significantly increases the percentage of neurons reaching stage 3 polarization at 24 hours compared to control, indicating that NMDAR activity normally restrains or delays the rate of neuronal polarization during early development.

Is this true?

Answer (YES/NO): NO